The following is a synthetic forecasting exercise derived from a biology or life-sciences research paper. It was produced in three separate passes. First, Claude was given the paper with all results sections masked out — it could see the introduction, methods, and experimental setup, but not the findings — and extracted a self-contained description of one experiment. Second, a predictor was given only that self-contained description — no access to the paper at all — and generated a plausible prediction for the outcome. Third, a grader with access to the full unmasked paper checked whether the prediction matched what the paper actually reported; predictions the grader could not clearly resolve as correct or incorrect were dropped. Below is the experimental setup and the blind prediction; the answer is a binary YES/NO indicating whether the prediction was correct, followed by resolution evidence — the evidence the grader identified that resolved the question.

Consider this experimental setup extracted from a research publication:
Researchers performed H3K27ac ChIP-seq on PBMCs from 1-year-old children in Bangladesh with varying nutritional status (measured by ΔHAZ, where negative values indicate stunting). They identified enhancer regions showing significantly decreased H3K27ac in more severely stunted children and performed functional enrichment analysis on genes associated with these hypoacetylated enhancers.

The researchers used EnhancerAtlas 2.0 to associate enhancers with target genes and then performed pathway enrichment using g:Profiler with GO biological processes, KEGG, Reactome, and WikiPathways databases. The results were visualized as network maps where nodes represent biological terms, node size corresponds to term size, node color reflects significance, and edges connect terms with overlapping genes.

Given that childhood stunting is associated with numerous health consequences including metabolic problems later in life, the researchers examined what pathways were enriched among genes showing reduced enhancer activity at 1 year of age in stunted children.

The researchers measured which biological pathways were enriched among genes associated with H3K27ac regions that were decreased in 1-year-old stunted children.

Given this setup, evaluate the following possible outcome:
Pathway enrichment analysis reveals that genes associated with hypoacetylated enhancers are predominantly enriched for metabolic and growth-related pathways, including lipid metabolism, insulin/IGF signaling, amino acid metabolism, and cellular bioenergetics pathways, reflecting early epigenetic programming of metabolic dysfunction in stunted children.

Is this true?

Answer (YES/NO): NO